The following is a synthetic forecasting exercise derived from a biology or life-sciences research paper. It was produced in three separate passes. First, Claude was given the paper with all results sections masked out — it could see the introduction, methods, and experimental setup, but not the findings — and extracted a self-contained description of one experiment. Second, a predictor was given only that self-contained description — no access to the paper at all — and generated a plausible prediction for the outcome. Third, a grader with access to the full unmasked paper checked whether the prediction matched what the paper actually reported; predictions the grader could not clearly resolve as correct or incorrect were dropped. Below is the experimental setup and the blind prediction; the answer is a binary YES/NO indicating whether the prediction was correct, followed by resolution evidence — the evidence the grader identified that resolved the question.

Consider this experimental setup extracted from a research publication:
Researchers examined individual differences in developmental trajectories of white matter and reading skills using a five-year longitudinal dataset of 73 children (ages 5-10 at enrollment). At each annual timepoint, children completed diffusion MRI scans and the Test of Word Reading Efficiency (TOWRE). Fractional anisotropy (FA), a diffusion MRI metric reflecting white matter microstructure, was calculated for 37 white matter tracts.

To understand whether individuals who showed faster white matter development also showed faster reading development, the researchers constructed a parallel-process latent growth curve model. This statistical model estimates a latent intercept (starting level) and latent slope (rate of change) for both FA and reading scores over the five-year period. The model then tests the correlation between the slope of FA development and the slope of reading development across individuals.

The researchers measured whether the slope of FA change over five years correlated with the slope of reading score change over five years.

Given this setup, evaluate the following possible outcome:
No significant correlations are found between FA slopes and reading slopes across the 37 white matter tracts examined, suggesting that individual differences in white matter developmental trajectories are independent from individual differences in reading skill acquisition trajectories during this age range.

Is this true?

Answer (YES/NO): NO